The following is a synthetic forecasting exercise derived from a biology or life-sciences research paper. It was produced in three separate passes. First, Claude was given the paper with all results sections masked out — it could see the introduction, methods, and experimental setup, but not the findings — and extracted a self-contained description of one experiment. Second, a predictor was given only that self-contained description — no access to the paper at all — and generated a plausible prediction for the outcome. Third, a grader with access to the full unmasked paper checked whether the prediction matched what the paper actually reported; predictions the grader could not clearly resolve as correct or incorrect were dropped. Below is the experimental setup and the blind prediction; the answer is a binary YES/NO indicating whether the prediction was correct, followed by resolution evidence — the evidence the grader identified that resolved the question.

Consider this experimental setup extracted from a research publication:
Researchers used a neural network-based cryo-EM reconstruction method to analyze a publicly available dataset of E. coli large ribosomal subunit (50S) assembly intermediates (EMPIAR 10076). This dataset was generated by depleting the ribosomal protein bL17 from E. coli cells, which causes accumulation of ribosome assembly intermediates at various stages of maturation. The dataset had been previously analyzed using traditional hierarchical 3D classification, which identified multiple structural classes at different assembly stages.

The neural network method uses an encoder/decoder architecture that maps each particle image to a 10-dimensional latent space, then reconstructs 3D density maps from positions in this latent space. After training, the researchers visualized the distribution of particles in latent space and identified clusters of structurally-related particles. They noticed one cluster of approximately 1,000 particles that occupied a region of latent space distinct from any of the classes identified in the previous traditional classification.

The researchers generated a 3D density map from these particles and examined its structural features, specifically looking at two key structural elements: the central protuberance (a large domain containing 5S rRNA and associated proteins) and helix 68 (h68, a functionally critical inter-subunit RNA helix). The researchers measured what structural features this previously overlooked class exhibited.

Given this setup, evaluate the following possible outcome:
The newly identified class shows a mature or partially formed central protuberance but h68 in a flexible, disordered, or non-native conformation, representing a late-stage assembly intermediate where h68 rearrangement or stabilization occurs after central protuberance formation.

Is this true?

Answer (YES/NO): NO